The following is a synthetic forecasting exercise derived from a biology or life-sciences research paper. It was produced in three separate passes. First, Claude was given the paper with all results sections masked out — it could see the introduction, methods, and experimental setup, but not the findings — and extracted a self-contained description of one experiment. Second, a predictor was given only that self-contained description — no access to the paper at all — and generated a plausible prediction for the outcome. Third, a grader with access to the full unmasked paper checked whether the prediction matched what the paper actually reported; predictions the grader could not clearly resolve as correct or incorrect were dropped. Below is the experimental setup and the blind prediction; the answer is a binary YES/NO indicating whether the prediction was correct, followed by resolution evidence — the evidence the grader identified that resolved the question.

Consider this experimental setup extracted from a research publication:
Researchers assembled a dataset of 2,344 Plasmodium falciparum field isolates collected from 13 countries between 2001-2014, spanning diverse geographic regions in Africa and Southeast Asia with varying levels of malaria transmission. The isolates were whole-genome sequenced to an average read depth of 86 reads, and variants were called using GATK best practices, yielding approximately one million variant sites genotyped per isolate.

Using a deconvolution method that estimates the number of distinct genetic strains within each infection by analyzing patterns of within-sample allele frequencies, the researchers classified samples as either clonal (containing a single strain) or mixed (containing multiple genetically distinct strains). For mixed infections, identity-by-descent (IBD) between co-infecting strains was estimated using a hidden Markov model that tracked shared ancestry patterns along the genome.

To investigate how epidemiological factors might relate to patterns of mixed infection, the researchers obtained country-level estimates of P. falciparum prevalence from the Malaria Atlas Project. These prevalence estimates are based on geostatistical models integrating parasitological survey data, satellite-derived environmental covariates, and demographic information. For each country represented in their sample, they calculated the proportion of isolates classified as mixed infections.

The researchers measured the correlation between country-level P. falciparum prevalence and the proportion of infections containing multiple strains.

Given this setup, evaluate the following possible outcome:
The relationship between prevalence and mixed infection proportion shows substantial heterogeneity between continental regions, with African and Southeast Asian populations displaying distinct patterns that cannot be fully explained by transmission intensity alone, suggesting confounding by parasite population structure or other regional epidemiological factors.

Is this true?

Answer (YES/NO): YES